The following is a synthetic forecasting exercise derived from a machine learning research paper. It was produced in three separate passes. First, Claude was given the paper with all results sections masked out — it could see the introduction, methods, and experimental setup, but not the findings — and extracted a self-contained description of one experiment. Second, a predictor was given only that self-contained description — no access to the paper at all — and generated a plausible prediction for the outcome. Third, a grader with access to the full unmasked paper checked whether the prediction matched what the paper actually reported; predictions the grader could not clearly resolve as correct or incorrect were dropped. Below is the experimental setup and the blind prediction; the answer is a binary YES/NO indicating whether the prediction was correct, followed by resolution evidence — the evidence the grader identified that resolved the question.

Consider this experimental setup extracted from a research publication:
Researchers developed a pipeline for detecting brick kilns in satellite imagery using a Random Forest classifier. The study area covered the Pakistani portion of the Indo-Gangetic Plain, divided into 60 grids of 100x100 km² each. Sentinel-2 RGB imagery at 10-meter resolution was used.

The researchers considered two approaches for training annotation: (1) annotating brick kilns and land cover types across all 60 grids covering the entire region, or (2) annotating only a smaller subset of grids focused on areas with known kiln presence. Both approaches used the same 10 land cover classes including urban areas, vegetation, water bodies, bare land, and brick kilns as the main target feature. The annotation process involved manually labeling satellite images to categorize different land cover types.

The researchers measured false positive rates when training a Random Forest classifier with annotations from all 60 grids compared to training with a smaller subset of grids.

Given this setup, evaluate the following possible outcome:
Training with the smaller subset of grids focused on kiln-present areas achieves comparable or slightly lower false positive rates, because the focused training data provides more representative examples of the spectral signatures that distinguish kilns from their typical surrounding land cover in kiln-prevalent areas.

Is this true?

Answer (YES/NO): NO